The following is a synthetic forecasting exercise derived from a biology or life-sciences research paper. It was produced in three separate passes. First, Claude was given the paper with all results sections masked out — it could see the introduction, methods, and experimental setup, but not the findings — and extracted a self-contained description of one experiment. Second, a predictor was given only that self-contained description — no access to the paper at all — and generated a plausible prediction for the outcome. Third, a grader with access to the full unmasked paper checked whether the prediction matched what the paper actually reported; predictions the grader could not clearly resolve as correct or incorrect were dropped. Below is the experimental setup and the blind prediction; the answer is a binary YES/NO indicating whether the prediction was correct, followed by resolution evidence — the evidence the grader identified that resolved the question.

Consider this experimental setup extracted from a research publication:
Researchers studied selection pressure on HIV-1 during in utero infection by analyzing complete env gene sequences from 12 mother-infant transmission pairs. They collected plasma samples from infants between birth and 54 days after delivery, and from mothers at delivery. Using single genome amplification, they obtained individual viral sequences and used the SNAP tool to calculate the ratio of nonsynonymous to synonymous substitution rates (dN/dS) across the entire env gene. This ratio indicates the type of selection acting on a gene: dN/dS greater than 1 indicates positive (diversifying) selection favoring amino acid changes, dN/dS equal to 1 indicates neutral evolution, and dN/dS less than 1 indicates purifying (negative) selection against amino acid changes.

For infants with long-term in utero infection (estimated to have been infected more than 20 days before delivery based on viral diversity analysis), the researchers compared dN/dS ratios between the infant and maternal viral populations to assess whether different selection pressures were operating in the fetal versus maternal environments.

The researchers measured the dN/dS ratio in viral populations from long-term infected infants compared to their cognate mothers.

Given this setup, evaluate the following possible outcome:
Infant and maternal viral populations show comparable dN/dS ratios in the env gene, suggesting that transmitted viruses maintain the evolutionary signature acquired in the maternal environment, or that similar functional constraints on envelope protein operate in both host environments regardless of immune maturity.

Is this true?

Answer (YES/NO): NO